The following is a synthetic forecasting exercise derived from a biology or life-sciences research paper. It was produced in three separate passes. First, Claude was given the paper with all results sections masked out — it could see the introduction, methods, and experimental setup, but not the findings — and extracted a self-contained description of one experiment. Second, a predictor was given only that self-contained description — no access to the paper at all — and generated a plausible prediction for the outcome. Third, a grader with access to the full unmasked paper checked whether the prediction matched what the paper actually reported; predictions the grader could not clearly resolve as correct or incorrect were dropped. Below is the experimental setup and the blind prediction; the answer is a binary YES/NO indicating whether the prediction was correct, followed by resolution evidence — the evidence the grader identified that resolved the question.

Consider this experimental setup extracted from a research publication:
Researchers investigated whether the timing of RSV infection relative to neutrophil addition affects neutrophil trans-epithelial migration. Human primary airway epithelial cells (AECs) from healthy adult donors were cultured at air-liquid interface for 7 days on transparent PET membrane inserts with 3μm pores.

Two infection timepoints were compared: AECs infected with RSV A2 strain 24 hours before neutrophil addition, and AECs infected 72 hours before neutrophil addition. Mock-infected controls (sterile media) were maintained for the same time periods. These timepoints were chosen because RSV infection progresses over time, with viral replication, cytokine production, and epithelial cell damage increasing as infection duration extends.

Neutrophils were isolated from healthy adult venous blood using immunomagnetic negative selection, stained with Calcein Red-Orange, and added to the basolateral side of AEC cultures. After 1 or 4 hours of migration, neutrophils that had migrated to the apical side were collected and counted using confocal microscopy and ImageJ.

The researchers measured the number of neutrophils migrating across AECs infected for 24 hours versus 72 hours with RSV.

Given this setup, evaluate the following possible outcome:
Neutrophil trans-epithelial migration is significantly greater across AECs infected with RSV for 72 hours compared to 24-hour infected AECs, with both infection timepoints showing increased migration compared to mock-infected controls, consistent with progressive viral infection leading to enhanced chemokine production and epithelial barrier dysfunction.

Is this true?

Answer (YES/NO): NO